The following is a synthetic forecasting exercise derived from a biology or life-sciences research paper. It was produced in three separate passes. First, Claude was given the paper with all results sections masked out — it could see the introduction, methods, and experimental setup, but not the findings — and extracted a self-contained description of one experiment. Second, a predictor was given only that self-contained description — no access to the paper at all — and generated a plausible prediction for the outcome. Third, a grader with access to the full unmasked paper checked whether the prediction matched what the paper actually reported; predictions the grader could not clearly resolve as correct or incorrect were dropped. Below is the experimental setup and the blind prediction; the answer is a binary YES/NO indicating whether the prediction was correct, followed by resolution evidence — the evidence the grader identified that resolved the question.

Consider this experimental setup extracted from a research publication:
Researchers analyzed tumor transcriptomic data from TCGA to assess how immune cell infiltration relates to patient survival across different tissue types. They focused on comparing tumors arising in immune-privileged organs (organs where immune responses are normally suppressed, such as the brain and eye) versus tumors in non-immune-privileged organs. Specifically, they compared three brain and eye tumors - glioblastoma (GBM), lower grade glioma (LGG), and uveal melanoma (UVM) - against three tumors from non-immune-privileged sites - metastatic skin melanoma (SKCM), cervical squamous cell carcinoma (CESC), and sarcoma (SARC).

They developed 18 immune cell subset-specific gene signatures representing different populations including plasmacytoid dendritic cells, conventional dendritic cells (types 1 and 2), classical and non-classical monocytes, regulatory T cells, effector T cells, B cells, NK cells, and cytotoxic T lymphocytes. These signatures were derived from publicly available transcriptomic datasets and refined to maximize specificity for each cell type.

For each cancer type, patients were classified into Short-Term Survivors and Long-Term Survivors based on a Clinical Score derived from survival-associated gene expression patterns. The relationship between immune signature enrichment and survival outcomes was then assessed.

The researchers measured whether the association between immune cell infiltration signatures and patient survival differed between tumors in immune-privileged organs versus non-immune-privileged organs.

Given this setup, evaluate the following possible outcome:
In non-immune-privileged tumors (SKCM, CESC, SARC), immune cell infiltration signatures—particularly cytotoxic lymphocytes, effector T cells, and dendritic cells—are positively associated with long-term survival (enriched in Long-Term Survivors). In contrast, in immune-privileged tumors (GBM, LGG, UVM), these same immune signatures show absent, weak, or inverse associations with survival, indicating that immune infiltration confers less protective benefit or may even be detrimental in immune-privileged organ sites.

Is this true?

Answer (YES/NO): YES